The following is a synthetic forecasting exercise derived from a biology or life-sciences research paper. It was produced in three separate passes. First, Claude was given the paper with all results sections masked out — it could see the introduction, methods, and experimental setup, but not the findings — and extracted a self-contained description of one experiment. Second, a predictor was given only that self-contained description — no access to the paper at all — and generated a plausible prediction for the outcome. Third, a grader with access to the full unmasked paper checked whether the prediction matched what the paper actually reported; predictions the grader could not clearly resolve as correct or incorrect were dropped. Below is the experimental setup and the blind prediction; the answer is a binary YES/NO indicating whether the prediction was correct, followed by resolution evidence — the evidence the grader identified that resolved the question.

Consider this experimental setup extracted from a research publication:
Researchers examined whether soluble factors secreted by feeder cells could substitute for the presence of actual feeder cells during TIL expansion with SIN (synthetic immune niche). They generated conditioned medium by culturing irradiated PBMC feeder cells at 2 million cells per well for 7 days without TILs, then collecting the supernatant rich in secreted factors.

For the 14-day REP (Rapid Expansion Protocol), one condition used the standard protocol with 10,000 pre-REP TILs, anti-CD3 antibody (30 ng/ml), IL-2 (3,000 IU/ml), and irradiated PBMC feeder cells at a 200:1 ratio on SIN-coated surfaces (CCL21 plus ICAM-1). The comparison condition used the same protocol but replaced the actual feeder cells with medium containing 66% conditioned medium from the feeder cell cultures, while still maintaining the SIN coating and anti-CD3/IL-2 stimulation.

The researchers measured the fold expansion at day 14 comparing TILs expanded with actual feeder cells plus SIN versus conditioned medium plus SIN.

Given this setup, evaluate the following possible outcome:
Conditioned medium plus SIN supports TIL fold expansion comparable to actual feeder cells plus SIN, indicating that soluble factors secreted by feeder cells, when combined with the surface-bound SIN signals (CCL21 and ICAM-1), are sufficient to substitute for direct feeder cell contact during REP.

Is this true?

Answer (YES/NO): NO